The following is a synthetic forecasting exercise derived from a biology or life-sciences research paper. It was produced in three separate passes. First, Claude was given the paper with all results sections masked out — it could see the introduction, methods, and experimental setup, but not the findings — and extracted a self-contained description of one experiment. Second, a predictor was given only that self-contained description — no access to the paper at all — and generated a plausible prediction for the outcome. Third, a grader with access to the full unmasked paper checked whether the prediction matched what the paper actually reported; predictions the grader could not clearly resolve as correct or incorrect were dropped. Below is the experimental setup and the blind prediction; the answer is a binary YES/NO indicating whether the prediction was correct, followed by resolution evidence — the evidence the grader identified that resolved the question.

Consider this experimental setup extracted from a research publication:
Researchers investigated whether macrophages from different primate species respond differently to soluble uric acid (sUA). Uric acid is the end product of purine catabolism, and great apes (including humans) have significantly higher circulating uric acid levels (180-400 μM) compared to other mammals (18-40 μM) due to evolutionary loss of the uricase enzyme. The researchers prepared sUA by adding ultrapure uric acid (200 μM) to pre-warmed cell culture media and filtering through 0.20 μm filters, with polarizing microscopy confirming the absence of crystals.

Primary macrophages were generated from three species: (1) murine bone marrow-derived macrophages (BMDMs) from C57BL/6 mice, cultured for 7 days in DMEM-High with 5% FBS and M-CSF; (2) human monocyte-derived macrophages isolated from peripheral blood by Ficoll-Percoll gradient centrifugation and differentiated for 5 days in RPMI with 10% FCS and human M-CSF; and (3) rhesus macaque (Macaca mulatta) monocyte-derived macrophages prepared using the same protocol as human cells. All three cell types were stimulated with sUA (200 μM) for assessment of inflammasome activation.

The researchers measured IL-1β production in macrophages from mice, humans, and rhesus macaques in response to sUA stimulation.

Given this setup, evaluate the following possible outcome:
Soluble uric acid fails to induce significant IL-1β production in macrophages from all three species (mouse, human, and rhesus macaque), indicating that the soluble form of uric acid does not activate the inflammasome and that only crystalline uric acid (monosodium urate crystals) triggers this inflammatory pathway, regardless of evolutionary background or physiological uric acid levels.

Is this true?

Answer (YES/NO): NO